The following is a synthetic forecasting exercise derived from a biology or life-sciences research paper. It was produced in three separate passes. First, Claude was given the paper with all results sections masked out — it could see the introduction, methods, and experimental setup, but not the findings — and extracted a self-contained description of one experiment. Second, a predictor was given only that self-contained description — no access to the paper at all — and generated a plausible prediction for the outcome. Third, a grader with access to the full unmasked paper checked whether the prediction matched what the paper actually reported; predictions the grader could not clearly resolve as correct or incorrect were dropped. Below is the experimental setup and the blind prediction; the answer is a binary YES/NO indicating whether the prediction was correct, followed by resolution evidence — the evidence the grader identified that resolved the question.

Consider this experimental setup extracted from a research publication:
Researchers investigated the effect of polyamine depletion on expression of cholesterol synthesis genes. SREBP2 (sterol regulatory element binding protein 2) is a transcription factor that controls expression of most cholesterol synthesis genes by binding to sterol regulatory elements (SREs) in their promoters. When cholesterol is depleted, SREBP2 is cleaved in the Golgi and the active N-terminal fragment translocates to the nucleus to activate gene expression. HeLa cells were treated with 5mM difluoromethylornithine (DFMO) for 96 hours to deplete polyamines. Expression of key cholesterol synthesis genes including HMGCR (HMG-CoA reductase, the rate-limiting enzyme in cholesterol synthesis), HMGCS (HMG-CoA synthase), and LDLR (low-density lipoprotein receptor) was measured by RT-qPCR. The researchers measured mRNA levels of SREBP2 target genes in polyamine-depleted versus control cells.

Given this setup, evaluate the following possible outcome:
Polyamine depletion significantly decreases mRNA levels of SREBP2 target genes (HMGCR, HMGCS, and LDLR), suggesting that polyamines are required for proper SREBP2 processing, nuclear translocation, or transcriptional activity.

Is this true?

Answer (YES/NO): NO